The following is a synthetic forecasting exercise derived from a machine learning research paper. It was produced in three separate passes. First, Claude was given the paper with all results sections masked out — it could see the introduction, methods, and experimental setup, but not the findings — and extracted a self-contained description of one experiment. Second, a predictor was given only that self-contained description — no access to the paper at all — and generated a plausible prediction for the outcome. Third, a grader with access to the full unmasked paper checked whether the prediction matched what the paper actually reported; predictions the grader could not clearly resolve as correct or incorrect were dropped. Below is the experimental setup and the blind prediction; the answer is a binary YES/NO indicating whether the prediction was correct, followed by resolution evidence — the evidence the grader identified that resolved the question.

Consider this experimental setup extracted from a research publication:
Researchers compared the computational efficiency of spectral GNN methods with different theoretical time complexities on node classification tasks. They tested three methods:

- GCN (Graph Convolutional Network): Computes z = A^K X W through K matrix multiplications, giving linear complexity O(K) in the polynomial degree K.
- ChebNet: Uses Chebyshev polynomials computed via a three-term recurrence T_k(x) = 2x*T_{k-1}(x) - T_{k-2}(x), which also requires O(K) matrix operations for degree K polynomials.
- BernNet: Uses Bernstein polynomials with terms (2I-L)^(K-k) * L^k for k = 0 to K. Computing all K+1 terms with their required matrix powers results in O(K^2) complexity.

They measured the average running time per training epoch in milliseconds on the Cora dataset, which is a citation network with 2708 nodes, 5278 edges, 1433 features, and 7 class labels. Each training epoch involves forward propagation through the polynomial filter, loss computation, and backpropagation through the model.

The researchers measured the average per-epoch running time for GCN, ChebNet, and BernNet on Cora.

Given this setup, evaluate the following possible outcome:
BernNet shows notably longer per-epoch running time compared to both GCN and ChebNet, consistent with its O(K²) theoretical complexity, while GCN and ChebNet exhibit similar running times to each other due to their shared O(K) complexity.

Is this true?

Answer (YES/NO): YES